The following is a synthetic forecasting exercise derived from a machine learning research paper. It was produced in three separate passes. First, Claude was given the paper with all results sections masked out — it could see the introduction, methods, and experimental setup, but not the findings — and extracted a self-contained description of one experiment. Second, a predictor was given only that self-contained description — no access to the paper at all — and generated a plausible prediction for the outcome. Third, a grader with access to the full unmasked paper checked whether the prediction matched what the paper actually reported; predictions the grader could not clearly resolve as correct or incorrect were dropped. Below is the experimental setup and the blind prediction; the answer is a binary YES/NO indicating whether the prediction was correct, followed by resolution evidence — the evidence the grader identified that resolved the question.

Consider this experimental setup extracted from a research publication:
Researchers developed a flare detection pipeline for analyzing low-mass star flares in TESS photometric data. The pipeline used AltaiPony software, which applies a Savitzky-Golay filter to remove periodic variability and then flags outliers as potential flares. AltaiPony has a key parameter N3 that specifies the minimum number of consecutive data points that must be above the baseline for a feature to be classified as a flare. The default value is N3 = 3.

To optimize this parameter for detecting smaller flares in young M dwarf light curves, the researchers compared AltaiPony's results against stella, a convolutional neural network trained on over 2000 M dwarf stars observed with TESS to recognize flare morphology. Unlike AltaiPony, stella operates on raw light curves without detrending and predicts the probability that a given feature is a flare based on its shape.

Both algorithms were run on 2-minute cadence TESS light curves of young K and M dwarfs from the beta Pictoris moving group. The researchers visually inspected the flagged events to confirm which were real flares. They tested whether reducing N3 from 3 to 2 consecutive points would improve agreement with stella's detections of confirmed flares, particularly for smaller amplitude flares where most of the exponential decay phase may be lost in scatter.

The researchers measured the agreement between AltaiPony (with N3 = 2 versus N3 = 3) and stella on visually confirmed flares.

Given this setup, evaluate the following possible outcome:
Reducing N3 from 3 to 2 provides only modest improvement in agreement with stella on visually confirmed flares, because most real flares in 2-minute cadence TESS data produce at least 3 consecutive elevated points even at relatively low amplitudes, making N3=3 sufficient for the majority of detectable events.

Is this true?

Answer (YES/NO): NO